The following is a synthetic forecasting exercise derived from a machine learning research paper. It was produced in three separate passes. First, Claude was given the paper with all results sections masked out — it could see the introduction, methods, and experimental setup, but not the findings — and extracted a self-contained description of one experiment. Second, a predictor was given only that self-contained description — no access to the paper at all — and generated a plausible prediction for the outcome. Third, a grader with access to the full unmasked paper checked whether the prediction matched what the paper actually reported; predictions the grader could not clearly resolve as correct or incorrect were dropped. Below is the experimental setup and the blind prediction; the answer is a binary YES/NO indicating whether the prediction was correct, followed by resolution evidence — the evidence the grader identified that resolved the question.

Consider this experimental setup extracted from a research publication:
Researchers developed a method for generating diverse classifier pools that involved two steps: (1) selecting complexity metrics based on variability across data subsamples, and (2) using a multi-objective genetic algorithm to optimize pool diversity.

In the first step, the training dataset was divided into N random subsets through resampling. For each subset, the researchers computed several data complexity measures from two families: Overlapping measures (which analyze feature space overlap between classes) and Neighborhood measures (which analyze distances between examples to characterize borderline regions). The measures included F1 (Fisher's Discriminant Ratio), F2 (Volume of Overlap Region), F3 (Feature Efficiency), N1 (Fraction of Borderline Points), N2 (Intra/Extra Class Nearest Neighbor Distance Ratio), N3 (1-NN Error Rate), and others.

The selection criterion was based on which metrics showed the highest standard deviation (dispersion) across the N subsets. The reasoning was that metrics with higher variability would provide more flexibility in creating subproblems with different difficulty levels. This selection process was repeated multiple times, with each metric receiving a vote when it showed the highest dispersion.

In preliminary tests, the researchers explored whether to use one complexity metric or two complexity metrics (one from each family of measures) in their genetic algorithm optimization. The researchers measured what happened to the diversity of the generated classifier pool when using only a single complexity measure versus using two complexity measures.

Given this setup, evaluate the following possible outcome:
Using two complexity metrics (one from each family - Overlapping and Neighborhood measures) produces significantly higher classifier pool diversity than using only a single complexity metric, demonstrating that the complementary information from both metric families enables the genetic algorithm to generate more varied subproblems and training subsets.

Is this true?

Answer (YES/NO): YES